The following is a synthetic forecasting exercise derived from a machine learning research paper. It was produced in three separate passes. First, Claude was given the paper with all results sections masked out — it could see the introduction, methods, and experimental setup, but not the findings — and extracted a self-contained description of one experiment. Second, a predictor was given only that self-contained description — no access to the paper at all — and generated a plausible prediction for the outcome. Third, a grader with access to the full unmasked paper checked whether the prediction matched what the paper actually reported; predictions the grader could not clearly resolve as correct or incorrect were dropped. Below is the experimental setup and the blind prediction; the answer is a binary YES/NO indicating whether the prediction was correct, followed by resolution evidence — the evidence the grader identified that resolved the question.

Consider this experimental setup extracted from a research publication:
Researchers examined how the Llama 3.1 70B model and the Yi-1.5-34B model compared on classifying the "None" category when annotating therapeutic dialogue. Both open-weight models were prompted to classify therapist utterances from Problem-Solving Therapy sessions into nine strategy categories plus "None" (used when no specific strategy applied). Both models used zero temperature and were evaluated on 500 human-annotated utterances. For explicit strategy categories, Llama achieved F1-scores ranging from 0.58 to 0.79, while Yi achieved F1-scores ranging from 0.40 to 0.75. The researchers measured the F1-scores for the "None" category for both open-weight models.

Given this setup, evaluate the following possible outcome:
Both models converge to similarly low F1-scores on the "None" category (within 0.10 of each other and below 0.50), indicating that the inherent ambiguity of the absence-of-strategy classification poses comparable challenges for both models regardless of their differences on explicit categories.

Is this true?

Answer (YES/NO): YES